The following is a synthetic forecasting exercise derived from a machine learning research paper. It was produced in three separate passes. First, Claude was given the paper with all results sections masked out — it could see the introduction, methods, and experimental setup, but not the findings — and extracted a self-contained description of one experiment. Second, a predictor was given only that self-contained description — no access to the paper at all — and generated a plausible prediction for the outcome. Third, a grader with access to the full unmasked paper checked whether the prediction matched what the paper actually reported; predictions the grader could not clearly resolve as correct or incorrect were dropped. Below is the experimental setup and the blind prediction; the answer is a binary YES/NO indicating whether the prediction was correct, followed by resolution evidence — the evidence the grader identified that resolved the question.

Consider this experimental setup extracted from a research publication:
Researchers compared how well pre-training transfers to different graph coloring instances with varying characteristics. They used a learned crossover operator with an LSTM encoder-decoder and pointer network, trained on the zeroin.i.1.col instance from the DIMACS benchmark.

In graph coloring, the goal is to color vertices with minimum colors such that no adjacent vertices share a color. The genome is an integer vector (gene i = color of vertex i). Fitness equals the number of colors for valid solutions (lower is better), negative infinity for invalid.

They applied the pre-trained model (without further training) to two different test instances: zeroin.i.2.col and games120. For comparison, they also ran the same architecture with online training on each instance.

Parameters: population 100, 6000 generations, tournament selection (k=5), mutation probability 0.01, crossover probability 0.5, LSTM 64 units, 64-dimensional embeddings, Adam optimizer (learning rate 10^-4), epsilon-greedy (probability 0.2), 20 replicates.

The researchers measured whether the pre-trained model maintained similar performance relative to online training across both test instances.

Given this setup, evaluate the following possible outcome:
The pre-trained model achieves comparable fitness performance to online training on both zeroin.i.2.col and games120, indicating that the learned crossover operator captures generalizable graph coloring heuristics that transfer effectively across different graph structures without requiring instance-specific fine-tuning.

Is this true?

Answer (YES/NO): NO